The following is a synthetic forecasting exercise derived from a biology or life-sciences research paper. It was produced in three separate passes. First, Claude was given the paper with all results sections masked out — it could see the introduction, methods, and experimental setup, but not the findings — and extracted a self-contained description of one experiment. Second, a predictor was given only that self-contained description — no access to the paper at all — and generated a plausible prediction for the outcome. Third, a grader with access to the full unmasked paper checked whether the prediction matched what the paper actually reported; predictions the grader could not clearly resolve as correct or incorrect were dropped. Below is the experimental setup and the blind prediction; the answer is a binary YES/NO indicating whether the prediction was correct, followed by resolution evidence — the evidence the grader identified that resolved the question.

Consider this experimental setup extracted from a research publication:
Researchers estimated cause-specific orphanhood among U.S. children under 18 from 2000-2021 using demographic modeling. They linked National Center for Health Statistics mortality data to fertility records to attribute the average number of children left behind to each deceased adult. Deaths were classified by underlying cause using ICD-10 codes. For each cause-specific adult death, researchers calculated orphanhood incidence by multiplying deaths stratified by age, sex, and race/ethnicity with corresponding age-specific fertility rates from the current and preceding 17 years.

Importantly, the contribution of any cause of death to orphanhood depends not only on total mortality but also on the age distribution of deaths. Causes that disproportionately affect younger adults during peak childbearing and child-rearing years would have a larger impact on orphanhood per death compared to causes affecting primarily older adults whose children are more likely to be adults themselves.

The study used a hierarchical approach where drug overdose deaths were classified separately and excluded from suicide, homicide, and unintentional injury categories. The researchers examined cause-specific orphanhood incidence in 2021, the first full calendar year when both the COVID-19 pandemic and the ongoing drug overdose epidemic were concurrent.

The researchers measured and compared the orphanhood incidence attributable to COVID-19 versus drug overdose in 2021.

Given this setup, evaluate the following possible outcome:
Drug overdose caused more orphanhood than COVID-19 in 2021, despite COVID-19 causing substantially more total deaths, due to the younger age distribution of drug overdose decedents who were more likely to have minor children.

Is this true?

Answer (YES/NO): YES